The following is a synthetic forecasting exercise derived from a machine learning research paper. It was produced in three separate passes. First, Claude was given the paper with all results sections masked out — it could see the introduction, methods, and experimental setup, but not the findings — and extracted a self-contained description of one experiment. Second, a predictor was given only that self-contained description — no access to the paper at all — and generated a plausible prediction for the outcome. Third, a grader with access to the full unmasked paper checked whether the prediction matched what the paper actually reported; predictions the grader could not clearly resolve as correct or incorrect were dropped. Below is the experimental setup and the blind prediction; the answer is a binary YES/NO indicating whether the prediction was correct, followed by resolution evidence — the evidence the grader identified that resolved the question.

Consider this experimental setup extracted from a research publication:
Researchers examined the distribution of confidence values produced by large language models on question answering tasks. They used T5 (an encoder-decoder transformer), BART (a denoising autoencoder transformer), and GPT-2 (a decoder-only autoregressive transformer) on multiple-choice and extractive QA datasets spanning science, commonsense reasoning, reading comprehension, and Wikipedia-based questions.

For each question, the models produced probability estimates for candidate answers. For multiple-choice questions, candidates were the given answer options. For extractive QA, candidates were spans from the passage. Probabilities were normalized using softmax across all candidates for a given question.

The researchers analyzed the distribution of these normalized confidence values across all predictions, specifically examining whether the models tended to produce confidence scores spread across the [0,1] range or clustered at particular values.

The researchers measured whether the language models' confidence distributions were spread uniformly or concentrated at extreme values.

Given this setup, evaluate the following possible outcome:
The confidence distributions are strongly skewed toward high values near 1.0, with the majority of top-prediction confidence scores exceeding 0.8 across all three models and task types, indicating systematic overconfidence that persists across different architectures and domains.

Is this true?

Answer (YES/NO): NO